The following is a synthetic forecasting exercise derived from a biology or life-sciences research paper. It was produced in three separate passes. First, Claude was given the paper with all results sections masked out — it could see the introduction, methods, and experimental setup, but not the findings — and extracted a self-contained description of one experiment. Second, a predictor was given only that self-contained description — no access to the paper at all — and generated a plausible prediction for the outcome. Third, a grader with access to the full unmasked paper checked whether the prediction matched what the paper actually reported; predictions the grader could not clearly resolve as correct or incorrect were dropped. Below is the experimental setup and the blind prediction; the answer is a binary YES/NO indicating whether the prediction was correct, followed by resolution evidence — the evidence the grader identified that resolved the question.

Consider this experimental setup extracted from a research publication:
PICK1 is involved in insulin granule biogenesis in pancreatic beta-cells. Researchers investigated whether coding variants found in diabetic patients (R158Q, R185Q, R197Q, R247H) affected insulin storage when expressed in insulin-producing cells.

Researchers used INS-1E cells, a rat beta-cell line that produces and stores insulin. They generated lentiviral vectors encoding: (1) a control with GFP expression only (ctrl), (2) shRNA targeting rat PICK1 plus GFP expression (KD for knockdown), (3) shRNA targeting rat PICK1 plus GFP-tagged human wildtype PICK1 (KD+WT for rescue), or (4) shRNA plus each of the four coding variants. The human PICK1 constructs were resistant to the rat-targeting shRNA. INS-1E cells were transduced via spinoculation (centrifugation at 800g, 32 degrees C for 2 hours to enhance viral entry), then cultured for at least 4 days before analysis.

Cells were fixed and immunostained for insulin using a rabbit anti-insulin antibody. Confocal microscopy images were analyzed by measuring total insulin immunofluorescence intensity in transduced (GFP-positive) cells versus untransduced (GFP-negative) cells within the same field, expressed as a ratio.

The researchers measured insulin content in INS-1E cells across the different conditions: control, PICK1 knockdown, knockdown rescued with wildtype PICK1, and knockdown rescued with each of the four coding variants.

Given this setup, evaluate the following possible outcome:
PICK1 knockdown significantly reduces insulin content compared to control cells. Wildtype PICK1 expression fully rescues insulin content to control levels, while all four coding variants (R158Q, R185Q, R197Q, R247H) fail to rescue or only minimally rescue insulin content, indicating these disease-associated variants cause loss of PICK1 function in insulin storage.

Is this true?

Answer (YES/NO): NO